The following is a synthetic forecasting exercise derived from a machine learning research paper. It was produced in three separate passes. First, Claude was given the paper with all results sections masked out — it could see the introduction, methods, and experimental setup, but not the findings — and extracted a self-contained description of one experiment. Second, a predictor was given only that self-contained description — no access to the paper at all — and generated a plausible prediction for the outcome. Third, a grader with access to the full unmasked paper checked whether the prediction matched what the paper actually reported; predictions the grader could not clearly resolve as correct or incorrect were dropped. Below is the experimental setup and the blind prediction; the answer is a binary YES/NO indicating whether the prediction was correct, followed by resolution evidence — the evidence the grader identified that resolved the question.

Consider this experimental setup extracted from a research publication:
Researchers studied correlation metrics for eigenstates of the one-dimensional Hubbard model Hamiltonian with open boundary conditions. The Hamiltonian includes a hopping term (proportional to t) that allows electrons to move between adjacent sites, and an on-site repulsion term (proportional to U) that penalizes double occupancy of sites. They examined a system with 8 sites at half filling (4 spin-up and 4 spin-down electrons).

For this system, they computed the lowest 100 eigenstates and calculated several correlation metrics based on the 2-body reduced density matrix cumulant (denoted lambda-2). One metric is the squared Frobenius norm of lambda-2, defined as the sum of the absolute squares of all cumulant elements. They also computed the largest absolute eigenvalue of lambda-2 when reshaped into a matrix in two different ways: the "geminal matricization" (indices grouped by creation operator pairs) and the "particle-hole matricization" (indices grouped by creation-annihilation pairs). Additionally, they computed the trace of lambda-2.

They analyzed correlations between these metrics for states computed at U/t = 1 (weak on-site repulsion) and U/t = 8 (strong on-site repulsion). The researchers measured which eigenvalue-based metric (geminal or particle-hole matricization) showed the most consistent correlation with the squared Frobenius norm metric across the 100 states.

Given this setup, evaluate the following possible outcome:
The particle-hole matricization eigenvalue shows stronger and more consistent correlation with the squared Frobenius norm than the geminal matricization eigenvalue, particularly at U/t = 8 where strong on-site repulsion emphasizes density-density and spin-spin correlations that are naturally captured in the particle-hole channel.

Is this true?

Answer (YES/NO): YES